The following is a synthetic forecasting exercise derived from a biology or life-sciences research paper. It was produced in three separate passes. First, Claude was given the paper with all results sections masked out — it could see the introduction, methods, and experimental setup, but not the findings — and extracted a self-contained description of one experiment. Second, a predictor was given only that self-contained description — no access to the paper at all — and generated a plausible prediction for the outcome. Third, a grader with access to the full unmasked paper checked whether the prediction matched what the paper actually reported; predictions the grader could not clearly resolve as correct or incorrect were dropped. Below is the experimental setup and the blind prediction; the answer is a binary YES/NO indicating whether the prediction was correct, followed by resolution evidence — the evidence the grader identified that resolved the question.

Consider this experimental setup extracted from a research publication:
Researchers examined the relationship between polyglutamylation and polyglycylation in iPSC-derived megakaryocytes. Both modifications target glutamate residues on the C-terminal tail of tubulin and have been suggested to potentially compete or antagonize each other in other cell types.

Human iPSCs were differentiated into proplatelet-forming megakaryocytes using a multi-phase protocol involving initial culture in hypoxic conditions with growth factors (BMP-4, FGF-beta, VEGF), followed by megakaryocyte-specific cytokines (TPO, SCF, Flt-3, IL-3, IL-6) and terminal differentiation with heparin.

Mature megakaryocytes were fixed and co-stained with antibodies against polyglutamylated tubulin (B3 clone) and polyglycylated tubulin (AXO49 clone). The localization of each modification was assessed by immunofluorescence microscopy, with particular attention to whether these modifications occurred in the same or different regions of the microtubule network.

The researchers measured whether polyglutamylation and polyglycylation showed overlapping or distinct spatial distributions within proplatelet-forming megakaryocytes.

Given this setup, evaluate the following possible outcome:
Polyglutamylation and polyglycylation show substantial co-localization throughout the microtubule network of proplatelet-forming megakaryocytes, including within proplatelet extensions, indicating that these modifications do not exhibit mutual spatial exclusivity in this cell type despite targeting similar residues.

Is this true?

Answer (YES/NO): YES